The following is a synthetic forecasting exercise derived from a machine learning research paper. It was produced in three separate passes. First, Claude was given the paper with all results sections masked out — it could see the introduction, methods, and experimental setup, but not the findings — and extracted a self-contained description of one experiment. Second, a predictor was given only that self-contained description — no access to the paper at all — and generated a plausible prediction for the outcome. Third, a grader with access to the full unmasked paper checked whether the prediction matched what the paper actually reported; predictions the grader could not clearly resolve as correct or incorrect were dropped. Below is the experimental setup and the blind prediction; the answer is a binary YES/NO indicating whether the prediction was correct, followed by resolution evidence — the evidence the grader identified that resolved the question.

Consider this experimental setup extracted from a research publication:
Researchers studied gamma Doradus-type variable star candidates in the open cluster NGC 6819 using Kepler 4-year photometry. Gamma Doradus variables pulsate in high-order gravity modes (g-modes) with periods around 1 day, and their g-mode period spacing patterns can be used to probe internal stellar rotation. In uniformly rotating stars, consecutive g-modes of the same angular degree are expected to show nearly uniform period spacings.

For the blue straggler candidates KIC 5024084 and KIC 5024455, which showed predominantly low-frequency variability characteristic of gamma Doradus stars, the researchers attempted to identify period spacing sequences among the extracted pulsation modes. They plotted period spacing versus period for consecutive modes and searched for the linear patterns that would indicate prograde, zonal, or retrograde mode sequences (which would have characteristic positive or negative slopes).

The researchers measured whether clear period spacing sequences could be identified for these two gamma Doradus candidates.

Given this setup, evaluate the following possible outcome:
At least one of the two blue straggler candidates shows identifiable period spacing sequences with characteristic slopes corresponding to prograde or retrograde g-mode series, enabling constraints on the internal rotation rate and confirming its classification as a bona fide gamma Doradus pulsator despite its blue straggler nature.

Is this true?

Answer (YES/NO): NO